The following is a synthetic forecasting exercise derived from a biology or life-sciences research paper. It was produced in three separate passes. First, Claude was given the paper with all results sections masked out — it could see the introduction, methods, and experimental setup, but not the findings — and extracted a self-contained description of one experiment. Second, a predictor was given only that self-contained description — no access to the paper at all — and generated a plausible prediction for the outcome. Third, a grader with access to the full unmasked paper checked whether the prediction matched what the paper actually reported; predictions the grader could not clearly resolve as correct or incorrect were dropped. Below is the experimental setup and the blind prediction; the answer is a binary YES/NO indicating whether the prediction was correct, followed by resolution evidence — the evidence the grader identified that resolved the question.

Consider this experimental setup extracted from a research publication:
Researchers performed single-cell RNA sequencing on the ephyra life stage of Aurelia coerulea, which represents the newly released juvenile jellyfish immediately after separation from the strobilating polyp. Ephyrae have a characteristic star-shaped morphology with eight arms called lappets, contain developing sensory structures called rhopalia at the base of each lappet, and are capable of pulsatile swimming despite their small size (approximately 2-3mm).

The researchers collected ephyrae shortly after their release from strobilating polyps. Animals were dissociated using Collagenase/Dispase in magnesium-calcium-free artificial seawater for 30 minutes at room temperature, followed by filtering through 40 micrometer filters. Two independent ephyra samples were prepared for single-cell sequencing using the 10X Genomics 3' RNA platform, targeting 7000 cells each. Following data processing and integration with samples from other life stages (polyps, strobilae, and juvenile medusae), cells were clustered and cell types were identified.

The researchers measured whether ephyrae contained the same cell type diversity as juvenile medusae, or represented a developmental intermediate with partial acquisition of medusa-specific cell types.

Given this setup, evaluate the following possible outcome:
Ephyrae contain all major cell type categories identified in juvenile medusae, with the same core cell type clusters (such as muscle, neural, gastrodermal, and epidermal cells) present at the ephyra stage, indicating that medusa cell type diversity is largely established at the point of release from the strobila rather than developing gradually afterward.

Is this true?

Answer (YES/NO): YES